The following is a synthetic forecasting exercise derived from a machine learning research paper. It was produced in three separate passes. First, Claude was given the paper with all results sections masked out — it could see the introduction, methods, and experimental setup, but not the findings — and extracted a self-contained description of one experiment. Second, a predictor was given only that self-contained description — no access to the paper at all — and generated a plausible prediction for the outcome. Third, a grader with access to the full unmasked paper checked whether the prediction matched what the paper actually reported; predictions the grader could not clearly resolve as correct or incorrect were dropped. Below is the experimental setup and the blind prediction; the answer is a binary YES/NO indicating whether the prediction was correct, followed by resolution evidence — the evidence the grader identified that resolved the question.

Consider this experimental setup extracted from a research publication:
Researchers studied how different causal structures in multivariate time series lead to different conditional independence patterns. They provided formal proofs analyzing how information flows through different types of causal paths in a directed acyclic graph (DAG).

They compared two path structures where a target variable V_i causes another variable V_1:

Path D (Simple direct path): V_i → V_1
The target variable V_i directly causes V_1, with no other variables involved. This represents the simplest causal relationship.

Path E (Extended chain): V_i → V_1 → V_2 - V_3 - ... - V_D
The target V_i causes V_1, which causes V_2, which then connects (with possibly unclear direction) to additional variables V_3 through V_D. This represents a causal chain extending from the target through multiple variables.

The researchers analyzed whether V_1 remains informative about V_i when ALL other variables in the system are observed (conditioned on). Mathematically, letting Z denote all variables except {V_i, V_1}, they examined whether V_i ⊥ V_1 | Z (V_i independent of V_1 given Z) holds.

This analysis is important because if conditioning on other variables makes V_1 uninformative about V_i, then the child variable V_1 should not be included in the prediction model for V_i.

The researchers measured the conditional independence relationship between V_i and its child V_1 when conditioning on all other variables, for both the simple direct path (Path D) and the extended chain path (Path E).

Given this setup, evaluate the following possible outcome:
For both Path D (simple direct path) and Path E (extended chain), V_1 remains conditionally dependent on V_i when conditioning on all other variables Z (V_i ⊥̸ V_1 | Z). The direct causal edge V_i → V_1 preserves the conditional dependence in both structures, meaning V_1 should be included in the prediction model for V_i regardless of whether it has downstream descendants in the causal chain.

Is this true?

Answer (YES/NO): YES